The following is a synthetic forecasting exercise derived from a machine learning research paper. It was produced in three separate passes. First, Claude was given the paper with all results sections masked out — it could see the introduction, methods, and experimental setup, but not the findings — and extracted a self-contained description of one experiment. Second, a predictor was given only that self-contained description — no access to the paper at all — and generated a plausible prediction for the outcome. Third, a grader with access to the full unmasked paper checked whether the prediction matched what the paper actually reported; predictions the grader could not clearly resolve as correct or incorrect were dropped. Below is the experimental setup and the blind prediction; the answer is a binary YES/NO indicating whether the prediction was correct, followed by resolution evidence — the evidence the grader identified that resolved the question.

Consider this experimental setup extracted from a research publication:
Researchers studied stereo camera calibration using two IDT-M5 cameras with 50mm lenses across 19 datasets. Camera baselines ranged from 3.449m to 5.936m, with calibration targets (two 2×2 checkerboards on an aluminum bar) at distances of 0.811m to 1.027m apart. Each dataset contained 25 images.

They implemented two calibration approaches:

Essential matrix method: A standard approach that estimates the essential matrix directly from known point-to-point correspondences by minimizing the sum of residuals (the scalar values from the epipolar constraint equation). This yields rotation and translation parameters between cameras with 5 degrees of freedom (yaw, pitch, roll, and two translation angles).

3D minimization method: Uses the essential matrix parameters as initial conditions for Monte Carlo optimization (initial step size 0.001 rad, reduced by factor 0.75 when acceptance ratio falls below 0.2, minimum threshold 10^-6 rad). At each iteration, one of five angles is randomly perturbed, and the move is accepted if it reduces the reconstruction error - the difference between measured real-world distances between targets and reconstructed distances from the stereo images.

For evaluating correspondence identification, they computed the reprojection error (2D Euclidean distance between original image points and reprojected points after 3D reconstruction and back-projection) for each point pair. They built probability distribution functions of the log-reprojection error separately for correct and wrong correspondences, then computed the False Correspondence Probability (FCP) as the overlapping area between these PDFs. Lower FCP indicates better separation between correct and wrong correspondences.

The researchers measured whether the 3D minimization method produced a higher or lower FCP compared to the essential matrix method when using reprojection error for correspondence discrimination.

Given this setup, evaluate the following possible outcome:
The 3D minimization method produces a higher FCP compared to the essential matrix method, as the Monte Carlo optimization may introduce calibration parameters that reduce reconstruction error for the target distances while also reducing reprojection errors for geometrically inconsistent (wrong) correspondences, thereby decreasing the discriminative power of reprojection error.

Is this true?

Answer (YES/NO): YES